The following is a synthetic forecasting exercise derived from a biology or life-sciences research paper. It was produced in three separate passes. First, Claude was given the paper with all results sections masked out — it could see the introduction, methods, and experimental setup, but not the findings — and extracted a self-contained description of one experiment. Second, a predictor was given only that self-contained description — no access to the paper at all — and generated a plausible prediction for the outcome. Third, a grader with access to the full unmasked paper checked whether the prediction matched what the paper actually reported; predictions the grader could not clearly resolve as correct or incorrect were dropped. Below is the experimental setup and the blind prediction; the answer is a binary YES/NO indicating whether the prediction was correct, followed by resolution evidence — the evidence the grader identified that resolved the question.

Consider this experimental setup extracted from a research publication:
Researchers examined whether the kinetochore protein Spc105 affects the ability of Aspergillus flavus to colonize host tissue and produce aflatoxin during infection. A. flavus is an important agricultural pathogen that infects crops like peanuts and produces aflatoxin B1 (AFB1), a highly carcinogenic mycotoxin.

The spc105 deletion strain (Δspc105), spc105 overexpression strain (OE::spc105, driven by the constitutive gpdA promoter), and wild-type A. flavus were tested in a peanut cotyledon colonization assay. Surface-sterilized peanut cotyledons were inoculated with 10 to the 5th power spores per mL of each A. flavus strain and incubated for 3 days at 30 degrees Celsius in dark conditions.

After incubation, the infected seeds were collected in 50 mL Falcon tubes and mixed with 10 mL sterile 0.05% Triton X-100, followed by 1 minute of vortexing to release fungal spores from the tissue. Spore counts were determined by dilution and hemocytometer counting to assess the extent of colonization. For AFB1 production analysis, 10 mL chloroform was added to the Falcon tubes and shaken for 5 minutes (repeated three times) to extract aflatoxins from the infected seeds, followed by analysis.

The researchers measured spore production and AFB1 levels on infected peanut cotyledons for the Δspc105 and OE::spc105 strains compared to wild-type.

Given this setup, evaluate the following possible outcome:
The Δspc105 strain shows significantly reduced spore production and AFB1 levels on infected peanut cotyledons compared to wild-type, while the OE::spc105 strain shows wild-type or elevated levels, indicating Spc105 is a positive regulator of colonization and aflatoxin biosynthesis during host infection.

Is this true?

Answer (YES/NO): YES